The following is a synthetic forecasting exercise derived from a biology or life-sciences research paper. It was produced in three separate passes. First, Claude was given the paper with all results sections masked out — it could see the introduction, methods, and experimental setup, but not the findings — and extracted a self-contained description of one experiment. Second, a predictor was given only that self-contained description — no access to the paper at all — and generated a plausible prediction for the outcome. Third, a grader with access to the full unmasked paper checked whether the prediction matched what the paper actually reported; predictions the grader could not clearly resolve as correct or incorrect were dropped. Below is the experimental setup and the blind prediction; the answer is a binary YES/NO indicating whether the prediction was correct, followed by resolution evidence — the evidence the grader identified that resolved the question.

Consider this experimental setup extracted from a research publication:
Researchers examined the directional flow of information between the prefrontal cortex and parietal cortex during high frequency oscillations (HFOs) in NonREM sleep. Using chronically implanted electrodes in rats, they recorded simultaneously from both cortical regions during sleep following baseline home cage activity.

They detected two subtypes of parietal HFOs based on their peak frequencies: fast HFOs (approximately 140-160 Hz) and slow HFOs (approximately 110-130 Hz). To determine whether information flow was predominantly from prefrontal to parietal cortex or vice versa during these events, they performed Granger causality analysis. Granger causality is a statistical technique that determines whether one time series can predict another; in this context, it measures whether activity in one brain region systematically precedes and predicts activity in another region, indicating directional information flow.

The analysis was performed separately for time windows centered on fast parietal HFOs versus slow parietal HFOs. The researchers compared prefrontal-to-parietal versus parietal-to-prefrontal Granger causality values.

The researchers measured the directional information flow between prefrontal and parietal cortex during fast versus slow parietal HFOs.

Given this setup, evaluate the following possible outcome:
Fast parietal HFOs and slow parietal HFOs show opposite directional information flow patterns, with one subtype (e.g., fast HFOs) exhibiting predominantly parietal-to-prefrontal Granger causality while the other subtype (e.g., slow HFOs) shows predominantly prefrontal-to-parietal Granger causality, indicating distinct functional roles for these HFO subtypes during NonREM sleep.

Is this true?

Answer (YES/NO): NO